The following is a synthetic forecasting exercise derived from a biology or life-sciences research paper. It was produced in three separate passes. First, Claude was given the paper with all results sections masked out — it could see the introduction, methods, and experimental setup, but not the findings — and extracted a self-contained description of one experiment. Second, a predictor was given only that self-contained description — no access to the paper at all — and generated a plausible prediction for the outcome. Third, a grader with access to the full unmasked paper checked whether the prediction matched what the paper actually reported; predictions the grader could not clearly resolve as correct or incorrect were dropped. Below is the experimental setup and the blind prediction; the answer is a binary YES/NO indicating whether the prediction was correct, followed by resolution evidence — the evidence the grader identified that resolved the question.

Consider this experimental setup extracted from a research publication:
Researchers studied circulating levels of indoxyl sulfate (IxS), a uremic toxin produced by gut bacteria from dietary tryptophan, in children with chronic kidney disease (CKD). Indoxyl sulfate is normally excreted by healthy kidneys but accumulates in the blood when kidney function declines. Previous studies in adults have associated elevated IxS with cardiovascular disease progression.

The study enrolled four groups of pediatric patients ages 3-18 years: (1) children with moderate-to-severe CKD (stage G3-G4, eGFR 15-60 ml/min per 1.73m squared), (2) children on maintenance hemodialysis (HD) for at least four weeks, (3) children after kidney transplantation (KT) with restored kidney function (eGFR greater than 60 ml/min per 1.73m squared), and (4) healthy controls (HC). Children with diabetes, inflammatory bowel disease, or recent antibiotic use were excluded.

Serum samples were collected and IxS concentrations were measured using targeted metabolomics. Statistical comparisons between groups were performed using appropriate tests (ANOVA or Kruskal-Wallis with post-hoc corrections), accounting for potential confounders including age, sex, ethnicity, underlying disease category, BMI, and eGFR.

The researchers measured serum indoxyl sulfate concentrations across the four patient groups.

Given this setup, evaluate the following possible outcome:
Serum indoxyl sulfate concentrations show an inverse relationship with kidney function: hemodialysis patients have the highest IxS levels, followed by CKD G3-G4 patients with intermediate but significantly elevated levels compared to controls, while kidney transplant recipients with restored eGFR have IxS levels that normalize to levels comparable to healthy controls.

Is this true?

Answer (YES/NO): YES